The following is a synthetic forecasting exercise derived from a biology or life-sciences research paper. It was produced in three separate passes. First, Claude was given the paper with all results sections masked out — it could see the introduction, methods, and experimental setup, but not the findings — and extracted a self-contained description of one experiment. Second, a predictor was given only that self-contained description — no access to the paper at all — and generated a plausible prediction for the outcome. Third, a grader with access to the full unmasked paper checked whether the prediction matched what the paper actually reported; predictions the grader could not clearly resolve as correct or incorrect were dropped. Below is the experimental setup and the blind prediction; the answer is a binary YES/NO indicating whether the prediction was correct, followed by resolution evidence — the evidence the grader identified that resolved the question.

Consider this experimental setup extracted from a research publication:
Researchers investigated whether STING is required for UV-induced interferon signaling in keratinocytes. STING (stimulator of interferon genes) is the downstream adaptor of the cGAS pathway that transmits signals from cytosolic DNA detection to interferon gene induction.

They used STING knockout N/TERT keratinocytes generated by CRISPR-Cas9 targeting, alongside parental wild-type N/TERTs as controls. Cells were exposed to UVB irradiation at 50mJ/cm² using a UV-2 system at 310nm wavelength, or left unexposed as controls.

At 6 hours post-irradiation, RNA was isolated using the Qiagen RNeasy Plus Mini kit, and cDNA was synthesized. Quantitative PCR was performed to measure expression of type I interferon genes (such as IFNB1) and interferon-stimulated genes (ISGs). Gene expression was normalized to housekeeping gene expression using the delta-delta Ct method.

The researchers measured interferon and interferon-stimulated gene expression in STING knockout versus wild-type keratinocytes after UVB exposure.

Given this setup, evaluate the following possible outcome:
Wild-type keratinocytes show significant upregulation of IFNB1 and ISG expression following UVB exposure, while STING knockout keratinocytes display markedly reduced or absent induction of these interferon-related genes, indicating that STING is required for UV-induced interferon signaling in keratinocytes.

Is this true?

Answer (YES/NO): YES